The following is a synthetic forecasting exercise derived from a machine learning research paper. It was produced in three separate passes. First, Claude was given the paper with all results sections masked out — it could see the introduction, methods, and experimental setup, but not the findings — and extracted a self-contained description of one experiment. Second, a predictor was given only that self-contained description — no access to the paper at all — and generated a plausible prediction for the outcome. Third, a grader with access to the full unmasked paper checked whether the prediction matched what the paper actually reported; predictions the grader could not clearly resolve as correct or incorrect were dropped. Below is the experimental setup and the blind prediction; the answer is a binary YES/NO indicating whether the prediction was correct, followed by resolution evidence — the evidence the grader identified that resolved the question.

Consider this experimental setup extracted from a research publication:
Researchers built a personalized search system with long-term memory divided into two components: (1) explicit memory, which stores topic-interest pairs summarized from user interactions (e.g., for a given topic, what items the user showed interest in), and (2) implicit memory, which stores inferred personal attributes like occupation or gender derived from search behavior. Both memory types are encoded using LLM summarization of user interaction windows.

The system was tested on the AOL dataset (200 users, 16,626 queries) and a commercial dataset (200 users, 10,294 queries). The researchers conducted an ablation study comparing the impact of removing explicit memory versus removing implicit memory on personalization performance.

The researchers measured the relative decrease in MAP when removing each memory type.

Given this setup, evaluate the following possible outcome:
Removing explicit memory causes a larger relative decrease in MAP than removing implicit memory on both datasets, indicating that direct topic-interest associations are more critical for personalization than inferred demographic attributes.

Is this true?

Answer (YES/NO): YES